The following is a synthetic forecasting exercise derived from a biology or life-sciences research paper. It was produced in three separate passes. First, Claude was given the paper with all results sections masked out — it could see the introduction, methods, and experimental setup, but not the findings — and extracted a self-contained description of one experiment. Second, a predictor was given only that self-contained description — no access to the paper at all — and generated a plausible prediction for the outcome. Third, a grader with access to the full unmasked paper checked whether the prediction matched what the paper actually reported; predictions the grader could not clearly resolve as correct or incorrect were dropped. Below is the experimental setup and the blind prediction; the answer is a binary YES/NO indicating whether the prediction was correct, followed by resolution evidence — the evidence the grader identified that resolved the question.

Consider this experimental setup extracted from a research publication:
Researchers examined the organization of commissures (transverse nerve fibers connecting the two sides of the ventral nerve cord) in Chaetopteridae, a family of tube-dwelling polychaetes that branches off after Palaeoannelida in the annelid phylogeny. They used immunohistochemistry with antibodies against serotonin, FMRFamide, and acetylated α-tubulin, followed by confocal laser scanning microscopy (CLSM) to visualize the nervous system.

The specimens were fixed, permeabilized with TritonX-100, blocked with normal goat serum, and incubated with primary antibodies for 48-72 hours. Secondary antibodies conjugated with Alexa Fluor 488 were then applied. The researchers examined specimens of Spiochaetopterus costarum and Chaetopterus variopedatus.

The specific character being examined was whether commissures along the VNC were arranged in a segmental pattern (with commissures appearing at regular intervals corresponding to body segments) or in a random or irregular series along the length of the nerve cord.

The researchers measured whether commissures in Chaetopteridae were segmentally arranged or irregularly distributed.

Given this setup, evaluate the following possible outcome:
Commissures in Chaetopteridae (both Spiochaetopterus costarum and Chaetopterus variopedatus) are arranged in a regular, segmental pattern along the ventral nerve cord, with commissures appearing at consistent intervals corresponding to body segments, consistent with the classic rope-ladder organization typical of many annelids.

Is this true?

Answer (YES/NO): NO